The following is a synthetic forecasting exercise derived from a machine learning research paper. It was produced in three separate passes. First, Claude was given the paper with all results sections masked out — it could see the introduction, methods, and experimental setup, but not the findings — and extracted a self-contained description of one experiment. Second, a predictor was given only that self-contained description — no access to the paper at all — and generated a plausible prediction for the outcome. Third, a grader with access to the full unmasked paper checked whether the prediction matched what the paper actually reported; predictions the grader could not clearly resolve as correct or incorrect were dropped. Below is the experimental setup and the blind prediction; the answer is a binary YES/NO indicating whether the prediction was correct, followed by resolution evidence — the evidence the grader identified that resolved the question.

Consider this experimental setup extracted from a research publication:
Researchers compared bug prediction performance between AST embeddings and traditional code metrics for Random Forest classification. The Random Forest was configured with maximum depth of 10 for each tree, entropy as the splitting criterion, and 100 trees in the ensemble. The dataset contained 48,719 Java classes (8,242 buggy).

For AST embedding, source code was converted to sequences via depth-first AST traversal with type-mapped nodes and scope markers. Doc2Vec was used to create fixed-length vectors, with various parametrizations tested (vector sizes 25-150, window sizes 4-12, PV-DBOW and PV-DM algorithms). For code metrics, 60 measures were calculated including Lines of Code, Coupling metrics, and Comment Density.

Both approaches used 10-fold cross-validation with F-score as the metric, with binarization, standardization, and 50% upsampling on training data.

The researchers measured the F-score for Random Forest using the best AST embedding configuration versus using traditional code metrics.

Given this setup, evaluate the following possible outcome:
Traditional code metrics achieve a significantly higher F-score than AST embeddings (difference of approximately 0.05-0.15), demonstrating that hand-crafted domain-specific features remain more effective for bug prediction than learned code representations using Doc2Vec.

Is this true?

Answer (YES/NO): YES